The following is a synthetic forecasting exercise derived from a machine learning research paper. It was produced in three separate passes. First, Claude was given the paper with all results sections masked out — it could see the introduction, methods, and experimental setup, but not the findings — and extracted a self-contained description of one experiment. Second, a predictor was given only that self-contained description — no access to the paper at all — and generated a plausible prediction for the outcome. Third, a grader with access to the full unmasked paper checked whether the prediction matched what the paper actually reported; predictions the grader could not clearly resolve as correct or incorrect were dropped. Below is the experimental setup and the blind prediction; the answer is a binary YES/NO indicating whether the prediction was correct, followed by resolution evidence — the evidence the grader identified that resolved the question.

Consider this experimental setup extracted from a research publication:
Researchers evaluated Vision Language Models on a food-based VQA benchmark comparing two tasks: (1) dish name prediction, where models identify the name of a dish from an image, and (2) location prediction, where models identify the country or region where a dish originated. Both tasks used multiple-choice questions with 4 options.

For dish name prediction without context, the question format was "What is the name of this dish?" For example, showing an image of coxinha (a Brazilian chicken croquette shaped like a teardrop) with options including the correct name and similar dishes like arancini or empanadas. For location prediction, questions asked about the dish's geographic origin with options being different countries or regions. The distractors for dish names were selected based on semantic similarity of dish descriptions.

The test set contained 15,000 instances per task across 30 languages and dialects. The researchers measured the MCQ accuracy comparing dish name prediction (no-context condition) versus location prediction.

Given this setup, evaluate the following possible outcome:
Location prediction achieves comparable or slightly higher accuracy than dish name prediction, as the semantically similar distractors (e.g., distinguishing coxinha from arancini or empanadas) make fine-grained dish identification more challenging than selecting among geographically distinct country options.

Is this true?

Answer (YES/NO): NO